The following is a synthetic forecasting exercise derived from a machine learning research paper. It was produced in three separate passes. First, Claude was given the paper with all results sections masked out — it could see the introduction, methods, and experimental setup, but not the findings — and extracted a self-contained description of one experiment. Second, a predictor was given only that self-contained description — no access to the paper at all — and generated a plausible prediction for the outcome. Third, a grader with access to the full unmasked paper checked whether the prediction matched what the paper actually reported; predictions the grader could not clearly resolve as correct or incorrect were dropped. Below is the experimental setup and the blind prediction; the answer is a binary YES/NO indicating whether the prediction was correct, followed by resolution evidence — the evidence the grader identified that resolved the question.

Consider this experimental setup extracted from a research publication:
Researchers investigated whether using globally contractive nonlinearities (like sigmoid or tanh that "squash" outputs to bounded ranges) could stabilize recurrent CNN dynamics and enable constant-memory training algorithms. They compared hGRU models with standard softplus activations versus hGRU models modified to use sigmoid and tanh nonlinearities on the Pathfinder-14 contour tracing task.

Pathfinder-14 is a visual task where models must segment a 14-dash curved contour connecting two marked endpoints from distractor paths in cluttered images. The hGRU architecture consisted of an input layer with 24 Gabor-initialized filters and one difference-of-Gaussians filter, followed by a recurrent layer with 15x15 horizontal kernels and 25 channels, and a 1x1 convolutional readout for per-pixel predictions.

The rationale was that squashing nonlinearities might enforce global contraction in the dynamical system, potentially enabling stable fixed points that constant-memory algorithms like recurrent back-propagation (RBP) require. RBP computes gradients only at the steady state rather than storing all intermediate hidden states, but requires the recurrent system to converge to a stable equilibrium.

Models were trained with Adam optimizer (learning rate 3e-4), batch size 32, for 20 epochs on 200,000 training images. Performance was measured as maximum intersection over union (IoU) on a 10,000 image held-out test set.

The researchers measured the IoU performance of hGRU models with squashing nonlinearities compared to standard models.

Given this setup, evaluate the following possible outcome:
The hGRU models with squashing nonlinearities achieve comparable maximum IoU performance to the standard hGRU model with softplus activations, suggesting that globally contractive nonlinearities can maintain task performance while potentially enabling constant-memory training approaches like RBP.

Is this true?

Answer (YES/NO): NO